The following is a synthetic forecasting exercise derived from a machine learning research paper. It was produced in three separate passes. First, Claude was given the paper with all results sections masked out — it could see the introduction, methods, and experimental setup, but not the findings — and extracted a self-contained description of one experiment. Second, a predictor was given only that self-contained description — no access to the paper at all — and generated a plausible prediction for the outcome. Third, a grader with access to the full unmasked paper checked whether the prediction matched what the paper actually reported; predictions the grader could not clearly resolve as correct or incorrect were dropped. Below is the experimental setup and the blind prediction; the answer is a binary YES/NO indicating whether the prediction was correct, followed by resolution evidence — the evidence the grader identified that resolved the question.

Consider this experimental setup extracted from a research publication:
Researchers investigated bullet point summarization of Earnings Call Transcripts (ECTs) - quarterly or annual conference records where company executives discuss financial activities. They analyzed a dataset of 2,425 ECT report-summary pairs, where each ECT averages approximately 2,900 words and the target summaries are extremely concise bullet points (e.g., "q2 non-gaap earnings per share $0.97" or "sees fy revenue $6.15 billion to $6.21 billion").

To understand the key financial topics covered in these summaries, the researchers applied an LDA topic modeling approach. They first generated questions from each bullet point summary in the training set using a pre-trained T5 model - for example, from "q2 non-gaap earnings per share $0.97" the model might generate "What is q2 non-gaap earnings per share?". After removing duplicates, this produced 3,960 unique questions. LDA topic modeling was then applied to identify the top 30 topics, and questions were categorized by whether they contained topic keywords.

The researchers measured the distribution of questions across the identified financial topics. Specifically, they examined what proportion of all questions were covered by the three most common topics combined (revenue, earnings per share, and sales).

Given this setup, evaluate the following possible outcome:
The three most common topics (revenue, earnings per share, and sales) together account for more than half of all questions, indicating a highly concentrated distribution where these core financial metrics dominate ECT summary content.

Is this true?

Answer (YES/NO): NO